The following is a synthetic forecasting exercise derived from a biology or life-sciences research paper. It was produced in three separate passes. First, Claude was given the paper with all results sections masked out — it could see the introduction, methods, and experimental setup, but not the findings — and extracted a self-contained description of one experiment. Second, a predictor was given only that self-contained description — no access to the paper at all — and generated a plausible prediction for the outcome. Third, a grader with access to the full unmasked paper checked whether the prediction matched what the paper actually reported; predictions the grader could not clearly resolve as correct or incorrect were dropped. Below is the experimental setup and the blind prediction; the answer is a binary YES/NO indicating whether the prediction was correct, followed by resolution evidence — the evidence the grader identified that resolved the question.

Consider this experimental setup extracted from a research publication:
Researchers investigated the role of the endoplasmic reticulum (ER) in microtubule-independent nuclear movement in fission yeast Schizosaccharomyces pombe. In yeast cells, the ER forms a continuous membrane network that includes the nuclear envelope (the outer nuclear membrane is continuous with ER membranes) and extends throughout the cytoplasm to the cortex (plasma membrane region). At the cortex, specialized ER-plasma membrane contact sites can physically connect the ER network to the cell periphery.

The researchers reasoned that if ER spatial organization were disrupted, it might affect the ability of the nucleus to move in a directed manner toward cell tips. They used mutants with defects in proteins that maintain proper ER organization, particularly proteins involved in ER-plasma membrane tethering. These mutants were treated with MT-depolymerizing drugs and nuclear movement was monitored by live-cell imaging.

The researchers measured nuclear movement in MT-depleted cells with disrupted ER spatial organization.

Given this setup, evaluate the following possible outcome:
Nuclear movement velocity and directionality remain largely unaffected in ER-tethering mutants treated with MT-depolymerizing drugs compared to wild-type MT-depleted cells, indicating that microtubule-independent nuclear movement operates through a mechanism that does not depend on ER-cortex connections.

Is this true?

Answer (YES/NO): NO